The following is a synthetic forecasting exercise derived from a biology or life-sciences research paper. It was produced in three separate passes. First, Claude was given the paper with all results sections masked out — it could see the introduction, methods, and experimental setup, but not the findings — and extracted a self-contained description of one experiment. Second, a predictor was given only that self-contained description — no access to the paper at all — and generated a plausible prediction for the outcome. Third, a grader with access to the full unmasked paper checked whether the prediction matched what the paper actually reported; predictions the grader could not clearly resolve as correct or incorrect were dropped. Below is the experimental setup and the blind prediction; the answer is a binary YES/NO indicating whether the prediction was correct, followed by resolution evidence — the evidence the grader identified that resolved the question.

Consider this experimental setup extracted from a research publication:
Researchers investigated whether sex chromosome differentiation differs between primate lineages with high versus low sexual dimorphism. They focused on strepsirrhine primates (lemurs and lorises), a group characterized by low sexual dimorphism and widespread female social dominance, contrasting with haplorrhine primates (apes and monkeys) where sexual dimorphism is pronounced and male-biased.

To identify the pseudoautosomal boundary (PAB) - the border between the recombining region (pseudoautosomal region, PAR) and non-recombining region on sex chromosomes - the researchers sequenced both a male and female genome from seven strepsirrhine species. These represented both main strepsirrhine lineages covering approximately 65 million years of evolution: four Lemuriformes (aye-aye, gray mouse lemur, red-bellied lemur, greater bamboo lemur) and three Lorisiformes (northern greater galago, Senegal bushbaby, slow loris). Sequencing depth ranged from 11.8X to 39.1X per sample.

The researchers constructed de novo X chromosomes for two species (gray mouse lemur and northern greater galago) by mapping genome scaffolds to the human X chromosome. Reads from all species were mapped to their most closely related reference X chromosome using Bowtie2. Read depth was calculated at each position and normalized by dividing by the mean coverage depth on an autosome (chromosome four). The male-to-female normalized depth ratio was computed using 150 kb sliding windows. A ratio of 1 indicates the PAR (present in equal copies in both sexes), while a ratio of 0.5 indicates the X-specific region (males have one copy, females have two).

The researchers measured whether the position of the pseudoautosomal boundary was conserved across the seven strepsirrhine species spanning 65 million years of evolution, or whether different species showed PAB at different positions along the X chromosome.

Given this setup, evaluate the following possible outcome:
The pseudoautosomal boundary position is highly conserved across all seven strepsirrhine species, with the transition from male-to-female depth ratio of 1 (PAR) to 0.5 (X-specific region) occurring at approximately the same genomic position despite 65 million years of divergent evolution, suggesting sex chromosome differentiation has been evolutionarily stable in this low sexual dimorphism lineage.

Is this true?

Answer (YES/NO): YES